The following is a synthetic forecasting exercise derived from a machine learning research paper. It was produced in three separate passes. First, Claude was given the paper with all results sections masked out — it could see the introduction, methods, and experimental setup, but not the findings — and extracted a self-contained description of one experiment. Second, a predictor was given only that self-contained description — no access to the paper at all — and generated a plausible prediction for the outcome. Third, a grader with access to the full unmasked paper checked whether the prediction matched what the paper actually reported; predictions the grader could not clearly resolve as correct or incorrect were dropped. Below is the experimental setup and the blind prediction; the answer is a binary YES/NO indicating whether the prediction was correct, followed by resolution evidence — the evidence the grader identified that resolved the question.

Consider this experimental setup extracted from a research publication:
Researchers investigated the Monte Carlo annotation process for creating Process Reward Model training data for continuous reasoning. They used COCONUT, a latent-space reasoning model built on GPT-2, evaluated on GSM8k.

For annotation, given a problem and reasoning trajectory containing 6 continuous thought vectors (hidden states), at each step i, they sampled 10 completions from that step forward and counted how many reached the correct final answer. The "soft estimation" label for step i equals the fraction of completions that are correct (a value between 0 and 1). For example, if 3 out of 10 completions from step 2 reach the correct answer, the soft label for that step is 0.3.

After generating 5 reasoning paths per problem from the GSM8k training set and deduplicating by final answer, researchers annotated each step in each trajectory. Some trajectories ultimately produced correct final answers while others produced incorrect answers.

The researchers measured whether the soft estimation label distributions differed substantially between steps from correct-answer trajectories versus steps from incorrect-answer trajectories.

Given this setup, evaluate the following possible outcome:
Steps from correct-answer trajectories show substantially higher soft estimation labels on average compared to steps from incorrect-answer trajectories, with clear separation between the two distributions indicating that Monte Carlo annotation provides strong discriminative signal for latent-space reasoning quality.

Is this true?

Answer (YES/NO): NO